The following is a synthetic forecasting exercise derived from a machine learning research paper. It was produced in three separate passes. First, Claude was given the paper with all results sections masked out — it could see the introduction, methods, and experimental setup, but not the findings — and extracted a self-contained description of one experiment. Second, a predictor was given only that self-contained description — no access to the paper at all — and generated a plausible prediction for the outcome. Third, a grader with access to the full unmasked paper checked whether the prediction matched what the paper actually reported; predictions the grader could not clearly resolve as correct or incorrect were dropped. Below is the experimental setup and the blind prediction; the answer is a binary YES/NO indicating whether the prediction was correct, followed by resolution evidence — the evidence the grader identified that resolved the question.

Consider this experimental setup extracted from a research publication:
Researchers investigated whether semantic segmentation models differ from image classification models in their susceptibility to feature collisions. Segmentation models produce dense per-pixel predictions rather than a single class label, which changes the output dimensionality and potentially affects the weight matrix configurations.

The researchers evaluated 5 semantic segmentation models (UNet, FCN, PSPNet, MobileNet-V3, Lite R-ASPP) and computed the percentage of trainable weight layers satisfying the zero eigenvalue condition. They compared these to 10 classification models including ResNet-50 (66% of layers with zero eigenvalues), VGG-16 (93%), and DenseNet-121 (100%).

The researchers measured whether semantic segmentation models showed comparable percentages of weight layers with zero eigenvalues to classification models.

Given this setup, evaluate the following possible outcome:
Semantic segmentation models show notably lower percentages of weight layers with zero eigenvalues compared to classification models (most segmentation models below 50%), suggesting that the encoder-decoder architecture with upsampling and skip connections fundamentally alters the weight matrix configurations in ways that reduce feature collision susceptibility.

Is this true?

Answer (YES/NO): NO